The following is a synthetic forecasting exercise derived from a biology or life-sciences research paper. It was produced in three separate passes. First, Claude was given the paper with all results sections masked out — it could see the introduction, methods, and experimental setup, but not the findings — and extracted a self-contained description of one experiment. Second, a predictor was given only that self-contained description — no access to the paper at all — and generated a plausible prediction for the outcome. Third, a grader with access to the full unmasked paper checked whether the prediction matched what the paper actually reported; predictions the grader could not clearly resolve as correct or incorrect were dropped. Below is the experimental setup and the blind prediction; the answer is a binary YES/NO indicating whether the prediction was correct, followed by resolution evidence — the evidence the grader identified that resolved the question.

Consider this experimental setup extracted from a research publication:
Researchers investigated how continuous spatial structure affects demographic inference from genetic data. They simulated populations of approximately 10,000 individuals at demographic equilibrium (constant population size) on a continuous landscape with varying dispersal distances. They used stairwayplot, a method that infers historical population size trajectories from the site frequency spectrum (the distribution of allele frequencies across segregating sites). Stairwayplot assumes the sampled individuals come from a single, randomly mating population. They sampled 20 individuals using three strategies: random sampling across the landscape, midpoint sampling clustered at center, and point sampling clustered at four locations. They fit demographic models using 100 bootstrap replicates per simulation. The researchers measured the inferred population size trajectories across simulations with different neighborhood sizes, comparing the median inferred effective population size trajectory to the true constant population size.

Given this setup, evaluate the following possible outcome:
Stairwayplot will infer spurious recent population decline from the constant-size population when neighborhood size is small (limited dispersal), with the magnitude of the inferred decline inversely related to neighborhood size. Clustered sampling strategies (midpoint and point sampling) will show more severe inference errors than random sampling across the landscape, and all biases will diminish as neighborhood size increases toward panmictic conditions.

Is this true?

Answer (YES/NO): YES